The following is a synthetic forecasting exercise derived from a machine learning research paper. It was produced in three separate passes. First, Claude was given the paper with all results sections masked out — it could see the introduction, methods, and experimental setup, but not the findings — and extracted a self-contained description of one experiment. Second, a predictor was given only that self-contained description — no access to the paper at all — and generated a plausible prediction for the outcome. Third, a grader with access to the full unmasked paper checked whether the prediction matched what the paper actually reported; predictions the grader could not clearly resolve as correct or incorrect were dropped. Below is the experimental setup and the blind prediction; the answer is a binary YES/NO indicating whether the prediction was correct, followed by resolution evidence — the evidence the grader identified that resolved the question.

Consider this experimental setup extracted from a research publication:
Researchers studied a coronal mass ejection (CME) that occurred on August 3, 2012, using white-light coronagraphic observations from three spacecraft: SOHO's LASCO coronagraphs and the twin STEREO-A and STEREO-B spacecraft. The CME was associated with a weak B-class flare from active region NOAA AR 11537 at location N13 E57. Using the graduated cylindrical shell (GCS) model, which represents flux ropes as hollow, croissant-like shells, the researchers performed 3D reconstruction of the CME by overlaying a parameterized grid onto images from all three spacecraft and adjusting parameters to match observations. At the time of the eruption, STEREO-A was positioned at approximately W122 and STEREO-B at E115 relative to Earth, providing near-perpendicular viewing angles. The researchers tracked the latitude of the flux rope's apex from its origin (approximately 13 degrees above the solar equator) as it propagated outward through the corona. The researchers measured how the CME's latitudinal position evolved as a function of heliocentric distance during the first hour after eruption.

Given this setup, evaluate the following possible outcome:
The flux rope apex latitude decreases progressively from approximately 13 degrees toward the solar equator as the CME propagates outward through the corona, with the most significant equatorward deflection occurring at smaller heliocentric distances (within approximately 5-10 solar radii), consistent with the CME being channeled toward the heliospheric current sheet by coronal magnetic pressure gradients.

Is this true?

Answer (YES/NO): NO